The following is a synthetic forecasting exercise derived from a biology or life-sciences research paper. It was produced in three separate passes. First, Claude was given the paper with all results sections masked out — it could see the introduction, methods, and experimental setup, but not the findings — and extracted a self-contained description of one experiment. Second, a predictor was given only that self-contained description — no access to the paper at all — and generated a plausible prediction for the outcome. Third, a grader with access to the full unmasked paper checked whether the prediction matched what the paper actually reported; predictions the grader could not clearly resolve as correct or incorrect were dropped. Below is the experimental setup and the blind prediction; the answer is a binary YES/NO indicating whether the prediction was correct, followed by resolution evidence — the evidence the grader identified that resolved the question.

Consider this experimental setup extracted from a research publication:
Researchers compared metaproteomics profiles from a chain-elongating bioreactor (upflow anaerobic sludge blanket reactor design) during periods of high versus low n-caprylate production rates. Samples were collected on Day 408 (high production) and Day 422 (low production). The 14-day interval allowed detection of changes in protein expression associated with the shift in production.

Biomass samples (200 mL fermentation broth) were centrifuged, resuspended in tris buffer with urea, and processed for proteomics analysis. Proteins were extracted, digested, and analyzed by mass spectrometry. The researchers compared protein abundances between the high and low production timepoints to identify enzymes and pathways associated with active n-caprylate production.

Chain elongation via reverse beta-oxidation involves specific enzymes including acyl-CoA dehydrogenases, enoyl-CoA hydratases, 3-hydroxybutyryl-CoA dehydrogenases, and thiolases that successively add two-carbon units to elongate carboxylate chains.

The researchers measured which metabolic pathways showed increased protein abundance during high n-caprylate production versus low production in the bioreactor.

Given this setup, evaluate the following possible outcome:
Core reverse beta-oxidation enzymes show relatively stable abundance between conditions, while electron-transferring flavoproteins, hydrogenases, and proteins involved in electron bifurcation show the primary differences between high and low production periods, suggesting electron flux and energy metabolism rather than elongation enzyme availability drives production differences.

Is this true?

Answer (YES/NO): NO